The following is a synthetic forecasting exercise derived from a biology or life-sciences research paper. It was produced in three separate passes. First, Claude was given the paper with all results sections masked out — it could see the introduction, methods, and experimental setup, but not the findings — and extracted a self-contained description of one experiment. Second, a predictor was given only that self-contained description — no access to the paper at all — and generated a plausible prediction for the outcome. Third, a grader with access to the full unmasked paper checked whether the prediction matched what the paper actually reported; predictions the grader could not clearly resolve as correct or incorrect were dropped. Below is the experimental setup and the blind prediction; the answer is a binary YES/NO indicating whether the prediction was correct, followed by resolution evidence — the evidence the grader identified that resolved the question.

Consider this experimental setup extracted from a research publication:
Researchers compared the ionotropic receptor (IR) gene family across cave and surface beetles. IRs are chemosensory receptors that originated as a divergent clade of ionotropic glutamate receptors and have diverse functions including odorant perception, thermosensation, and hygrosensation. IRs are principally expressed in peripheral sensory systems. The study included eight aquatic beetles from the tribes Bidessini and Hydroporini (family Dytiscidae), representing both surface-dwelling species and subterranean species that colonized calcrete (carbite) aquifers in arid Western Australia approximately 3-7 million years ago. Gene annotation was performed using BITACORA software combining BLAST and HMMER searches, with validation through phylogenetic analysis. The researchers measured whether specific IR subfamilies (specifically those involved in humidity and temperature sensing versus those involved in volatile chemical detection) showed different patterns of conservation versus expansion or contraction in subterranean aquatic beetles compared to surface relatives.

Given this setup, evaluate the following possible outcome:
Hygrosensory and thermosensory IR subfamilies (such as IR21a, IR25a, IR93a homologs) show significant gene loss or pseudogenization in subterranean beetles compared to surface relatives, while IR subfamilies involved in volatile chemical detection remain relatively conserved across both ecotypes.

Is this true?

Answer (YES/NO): NO